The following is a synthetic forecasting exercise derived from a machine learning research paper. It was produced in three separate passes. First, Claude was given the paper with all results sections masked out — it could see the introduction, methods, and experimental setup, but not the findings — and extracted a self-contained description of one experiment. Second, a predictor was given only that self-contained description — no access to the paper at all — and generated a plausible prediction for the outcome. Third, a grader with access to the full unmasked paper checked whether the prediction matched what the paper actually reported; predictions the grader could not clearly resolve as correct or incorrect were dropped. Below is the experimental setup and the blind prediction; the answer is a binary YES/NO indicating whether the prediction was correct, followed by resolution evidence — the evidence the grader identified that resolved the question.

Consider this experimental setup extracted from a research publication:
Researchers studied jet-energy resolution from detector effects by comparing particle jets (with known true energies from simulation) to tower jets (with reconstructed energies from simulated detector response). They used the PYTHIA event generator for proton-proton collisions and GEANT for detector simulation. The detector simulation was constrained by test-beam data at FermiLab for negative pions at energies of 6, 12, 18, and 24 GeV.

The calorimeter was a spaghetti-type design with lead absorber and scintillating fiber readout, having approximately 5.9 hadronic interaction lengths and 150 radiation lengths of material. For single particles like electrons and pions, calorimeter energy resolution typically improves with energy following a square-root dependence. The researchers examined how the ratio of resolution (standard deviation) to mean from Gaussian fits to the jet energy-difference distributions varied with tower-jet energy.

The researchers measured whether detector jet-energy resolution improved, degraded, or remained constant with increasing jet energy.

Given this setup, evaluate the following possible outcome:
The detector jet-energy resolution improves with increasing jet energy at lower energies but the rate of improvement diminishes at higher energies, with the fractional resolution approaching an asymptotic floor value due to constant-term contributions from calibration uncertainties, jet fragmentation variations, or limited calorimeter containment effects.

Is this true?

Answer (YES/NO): NO